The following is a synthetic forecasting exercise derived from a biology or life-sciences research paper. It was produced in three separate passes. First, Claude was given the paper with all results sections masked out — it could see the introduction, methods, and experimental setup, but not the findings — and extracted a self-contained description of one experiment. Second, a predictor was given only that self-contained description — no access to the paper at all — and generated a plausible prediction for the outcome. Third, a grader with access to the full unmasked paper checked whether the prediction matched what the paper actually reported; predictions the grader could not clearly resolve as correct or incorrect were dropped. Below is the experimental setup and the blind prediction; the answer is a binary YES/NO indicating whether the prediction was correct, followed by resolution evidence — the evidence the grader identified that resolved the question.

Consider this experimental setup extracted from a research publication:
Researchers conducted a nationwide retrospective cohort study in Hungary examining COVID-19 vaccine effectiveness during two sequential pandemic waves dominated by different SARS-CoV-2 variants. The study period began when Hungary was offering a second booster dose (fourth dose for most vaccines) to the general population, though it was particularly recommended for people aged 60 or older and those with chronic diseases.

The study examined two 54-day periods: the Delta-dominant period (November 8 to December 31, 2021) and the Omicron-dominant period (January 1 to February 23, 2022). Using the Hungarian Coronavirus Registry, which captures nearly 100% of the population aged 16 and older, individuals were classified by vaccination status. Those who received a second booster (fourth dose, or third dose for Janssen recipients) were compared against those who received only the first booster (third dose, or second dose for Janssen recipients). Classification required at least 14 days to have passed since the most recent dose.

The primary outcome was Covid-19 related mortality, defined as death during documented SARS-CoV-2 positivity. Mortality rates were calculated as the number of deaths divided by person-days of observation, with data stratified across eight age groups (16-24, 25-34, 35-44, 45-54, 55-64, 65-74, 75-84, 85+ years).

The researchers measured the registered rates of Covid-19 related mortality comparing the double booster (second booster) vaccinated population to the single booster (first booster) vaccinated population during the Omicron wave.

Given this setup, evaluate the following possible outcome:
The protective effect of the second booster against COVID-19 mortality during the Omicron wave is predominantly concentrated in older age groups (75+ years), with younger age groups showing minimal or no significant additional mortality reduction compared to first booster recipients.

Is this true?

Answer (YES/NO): NO